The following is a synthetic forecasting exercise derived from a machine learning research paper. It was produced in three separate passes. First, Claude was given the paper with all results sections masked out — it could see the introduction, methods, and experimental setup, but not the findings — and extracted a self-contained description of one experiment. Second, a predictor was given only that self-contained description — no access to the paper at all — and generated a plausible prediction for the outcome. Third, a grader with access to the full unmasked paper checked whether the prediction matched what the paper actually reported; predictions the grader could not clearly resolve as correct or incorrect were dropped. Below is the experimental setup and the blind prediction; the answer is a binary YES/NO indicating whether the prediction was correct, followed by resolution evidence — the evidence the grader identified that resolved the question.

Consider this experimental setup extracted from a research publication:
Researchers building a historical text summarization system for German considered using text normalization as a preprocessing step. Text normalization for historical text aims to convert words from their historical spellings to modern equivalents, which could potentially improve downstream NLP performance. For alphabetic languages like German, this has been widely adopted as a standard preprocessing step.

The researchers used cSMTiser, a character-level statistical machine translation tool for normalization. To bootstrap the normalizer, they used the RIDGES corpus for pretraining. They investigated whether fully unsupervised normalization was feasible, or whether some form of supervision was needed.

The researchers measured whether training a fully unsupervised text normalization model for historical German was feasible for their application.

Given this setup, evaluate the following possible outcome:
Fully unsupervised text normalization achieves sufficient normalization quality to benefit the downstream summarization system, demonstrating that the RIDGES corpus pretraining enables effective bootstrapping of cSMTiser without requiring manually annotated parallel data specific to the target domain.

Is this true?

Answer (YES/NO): NO